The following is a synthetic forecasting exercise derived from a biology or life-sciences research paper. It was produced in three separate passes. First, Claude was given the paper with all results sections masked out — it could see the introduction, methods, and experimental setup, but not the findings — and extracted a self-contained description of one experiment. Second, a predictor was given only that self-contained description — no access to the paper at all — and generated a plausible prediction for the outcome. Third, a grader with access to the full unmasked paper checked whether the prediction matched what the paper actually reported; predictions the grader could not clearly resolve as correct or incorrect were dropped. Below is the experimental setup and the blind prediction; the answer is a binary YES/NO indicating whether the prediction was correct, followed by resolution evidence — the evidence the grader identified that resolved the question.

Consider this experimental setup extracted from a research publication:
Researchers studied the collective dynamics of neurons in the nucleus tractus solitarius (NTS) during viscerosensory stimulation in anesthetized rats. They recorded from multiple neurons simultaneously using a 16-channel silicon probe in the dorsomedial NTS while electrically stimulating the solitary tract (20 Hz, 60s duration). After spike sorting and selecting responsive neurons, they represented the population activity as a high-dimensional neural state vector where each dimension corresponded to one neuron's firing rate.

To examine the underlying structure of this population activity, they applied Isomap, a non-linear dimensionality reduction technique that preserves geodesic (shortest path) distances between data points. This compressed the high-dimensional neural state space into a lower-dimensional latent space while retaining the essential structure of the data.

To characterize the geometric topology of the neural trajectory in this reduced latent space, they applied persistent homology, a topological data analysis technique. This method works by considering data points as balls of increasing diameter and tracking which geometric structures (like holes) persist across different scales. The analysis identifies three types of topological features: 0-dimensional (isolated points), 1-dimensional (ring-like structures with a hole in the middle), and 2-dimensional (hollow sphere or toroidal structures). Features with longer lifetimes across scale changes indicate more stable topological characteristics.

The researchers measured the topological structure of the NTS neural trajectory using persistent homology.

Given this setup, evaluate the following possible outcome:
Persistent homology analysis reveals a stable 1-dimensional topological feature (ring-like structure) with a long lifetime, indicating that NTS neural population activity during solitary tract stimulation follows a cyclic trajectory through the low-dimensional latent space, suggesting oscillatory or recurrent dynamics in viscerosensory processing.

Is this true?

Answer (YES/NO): YES